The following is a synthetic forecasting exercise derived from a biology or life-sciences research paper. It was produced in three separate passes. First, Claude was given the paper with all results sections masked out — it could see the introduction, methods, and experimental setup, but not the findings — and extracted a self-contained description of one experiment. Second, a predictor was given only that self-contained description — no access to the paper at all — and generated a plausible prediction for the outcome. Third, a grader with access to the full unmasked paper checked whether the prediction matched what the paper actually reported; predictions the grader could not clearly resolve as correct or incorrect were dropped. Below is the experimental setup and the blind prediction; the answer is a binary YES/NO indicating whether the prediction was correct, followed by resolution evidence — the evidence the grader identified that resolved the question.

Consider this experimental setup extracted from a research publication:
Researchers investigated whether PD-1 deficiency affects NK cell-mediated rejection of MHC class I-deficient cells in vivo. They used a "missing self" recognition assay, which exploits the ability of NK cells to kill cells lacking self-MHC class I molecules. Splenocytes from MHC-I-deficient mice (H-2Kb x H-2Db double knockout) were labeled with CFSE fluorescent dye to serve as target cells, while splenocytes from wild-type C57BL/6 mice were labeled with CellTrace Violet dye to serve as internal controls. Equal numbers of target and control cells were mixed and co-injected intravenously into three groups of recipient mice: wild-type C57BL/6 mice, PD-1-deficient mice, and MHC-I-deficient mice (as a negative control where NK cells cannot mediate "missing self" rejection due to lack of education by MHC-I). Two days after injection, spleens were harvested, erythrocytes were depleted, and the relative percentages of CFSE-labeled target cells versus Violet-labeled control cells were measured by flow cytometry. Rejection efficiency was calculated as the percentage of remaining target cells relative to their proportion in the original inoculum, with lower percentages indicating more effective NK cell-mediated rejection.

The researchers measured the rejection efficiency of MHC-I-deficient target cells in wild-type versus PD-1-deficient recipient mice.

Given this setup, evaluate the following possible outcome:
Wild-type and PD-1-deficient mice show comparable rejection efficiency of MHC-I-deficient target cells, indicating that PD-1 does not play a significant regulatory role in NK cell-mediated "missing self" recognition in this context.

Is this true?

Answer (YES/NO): NO